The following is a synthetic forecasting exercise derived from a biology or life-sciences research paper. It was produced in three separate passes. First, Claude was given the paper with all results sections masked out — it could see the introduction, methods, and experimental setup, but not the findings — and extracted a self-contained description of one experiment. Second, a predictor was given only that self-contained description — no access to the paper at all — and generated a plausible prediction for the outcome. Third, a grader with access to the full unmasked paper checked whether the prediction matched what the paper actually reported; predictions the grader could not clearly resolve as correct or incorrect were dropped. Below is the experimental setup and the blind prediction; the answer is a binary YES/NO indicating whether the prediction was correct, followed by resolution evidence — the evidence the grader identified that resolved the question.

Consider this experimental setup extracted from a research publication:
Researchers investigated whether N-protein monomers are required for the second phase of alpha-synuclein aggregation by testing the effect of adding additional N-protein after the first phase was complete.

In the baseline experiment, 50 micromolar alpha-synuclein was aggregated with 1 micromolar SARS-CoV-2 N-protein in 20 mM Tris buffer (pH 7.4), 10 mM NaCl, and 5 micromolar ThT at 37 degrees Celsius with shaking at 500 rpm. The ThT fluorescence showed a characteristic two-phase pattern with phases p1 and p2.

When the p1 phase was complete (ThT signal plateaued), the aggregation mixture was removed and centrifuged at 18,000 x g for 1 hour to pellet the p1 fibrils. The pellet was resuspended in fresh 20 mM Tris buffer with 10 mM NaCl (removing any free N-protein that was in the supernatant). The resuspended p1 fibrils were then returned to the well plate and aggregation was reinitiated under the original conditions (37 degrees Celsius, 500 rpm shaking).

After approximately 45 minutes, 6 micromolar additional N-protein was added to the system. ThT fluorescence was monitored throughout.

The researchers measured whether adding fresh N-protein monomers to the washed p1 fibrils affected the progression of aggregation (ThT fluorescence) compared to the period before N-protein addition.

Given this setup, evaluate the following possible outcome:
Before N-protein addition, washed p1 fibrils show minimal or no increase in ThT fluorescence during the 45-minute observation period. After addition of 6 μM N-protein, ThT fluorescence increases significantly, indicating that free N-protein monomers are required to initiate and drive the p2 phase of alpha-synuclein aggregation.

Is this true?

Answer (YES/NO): NO